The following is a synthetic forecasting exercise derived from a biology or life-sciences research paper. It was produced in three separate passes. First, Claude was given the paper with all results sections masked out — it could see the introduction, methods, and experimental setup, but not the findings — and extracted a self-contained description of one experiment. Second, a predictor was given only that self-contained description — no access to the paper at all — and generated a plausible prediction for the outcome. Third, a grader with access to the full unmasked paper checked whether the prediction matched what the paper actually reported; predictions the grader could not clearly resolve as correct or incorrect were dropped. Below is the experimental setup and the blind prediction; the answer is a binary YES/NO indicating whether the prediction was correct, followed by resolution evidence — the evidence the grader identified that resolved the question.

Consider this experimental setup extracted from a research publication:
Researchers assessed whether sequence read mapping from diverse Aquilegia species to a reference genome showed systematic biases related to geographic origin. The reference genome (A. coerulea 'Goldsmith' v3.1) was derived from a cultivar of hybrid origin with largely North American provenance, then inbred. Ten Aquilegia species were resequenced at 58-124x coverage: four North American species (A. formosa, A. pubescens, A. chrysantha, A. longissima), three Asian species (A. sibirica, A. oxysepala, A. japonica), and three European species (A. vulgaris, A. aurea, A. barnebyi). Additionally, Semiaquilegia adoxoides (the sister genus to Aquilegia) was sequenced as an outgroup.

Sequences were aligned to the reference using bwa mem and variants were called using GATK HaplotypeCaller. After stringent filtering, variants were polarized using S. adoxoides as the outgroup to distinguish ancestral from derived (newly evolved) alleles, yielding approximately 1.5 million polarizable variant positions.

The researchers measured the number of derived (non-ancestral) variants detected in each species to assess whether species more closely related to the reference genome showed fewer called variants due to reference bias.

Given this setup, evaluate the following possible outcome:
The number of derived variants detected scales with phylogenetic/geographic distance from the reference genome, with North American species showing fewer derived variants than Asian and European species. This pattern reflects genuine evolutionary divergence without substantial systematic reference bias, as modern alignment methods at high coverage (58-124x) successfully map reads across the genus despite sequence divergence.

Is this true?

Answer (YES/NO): NO